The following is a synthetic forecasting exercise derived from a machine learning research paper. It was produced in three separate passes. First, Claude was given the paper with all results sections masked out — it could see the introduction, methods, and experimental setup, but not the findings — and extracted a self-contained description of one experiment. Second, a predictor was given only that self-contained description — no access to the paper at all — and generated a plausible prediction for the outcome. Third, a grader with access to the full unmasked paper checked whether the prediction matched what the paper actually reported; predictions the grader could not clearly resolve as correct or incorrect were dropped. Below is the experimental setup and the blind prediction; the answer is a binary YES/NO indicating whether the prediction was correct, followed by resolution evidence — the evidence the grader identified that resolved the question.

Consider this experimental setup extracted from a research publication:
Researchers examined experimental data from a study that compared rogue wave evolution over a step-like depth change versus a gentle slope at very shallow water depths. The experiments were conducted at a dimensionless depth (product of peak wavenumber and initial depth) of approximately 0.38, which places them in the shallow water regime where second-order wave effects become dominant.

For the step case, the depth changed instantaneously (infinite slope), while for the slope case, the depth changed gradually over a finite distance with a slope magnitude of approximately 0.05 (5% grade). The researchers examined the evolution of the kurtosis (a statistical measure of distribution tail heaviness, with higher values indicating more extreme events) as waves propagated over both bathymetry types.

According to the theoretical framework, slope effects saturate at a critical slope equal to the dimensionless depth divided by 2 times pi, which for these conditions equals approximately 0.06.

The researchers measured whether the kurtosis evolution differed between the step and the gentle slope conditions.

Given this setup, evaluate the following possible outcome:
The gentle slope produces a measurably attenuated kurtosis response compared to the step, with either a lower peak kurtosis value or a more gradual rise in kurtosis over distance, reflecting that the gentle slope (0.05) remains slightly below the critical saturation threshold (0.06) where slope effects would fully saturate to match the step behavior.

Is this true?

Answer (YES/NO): NO